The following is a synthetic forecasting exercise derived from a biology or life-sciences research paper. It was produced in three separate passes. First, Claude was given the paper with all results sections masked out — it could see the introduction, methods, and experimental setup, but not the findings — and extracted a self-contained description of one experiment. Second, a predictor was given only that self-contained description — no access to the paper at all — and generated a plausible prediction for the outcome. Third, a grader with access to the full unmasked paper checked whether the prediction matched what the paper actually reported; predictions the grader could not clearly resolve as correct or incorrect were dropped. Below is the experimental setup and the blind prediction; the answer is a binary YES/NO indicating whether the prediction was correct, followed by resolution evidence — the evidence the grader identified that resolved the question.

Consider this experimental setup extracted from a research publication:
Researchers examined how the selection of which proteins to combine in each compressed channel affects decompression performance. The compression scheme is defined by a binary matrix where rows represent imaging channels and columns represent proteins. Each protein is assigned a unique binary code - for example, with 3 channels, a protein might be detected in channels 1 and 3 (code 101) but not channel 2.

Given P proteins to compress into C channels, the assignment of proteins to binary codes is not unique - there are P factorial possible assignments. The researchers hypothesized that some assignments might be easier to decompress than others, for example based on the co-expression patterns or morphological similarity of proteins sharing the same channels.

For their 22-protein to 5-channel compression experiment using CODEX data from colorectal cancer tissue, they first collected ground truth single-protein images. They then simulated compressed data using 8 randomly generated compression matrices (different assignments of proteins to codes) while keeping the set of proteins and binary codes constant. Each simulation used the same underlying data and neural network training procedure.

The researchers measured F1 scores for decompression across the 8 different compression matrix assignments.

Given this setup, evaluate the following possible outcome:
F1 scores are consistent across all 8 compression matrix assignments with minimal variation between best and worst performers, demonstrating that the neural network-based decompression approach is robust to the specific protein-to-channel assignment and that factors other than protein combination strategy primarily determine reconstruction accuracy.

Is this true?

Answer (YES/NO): YES